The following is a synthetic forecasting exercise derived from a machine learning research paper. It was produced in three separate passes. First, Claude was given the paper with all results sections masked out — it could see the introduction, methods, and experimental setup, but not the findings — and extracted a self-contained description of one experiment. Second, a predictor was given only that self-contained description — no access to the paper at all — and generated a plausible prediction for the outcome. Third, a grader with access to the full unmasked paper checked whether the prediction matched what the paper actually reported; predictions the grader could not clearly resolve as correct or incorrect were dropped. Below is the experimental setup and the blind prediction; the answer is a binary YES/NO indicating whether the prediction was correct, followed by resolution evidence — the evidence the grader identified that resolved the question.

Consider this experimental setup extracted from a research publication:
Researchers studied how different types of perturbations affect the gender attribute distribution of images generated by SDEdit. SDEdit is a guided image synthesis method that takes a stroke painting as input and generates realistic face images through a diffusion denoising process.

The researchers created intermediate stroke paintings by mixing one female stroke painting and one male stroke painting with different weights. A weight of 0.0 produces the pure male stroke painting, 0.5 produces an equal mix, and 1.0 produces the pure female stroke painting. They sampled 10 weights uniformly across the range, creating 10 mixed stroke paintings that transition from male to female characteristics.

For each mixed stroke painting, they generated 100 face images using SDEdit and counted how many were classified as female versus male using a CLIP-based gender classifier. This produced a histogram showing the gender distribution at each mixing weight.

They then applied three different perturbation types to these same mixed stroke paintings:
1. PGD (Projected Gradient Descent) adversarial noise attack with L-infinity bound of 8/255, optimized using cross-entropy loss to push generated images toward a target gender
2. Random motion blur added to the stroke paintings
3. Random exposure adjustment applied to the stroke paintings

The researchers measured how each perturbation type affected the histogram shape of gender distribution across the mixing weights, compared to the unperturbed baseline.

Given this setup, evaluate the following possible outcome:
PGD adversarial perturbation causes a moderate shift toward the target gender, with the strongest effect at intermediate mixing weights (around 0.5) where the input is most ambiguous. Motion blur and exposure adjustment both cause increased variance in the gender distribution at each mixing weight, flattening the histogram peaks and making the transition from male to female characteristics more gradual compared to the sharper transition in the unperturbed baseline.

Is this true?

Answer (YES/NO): NO